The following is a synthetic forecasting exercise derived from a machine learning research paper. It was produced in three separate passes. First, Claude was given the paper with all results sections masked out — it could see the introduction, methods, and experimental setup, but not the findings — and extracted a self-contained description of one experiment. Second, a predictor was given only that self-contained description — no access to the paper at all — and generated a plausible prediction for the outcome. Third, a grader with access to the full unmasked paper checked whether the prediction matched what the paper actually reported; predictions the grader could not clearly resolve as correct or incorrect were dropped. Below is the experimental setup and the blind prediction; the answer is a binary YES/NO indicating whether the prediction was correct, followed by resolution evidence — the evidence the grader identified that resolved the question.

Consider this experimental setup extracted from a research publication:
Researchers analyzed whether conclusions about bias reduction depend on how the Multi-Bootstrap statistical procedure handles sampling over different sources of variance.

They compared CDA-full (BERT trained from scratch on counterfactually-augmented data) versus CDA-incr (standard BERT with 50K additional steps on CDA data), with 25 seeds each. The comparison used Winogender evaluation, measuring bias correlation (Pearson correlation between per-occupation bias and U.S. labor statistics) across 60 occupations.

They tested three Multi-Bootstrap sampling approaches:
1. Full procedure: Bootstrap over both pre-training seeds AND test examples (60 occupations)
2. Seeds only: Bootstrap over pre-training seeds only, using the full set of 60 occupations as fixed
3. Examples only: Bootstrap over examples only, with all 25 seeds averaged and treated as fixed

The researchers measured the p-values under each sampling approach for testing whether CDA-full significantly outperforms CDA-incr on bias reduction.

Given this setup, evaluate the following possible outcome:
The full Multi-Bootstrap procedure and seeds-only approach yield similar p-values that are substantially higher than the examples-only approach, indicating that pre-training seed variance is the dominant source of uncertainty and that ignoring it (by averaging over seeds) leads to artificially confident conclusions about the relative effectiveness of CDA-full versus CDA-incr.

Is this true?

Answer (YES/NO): NO